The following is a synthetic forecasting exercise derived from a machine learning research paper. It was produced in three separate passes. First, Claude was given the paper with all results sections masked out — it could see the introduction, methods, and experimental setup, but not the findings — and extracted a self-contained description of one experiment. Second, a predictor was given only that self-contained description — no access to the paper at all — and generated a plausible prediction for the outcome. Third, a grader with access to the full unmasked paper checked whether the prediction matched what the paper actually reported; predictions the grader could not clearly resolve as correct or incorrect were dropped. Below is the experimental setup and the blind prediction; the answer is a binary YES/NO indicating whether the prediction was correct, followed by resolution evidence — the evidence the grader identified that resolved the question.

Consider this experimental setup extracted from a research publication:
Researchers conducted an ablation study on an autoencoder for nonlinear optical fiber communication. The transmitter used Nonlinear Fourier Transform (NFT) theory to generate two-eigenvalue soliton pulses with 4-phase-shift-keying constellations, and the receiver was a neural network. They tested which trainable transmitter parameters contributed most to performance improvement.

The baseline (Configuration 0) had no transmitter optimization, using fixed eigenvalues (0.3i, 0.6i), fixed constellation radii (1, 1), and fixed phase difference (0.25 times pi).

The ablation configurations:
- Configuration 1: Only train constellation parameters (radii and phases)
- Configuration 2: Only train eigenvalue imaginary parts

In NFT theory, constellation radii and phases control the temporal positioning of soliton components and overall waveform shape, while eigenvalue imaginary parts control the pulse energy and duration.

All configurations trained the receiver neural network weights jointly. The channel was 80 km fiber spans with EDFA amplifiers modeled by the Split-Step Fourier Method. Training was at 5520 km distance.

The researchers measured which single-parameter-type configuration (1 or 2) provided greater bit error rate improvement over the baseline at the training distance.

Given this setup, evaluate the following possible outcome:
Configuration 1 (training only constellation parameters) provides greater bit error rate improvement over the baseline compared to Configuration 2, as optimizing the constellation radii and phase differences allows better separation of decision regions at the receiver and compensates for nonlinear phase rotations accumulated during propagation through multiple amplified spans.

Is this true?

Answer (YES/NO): NO